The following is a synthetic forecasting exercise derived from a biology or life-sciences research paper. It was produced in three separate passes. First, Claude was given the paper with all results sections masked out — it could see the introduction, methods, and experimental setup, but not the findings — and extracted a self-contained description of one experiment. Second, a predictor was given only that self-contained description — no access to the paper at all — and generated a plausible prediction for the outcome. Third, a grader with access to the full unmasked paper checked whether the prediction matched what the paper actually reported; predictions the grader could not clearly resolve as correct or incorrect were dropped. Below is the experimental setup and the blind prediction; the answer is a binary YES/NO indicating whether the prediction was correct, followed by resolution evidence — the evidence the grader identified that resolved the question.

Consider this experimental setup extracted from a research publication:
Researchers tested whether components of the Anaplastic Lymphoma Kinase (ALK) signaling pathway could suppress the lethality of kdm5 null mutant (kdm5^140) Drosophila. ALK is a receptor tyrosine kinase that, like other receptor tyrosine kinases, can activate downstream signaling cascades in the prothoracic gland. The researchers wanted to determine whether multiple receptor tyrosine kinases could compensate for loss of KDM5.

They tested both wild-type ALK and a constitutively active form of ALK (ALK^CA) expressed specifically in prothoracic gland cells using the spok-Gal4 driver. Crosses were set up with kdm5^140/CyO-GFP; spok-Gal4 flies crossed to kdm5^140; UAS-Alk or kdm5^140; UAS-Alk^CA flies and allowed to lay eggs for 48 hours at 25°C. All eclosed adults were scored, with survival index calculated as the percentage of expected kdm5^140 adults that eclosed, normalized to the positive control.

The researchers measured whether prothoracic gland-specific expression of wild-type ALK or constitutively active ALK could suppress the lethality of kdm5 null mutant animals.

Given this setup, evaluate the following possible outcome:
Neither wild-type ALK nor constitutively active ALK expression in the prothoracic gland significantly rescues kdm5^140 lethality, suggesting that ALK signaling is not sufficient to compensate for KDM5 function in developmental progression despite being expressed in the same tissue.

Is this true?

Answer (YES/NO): NO